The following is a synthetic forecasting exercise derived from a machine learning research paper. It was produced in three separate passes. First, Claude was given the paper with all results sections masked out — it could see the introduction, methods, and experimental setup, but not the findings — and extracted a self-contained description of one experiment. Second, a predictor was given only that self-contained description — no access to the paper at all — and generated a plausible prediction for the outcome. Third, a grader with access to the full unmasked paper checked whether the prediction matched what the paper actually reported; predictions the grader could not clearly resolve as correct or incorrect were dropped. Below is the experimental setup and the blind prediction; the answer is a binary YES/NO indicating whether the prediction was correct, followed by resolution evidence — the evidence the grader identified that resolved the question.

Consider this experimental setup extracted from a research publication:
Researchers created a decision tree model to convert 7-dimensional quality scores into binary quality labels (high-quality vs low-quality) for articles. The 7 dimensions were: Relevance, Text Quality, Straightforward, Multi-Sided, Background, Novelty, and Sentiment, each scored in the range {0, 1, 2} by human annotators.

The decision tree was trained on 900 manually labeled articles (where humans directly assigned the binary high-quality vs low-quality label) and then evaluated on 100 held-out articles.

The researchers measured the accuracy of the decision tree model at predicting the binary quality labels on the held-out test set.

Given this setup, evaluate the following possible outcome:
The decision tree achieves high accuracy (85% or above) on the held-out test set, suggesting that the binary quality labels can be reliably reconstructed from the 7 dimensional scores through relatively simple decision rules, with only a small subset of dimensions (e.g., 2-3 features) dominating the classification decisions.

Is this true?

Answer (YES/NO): YES